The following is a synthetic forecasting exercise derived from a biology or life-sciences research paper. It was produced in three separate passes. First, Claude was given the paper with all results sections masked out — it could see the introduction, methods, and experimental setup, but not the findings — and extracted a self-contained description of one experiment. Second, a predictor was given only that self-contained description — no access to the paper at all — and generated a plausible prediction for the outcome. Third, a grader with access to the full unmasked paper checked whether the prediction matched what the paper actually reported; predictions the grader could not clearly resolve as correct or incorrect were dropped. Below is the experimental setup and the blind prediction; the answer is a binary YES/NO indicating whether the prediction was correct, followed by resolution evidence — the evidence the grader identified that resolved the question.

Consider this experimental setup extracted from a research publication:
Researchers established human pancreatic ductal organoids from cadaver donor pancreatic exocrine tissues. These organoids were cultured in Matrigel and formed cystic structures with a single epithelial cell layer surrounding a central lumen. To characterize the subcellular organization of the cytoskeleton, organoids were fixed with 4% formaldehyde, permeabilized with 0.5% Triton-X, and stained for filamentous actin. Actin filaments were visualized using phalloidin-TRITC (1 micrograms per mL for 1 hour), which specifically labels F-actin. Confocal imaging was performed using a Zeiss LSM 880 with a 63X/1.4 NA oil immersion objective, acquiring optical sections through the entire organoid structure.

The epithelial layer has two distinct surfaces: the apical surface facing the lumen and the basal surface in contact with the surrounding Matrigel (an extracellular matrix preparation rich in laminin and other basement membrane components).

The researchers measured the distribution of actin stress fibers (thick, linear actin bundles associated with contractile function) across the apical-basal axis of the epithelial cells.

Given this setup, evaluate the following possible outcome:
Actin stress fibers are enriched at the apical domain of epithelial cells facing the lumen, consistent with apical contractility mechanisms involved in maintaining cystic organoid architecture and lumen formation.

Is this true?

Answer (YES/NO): NO